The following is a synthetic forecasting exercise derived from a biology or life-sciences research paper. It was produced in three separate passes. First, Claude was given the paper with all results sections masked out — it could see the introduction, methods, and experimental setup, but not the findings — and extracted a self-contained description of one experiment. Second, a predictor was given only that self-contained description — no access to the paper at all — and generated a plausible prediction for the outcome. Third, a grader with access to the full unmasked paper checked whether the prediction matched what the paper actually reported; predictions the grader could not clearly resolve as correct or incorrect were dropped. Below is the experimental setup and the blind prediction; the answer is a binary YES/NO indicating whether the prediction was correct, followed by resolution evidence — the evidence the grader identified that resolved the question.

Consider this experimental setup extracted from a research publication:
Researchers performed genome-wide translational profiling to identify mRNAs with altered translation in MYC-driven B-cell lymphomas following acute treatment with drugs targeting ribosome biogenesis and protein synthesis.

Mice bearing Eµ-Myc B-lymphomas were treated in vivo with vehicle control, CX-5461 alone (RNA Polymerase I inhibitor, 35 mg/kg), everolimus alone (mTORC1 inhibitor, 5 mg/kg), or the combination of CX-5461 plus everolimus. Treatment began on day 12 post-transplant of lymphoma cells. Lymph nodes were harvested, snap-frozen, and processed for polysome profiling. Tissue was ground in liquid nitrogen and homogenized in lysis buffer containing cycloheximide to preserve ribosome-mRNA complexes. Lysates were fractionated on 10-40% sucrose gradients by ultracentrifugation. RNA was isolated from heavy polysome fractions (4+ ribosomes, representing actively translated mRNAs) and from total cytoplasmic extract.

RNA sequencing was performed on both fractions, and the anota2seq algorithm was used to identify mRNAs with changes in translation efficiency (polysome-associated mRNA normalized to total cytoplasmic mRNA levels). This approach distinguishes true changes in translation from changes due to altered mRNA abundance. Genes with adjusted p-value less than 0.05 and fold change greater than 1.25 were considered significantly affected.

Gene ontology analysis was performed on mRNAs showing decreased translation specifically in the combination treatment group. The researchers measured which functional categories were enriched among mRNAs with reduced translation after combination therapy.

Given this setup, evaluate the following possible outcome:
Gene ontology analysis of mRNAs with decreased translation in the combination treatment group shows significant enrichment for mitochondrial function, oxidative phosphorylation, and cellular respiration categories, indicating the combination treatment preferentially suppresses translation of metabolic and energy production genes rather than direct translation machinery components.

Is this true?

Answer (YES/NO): NO